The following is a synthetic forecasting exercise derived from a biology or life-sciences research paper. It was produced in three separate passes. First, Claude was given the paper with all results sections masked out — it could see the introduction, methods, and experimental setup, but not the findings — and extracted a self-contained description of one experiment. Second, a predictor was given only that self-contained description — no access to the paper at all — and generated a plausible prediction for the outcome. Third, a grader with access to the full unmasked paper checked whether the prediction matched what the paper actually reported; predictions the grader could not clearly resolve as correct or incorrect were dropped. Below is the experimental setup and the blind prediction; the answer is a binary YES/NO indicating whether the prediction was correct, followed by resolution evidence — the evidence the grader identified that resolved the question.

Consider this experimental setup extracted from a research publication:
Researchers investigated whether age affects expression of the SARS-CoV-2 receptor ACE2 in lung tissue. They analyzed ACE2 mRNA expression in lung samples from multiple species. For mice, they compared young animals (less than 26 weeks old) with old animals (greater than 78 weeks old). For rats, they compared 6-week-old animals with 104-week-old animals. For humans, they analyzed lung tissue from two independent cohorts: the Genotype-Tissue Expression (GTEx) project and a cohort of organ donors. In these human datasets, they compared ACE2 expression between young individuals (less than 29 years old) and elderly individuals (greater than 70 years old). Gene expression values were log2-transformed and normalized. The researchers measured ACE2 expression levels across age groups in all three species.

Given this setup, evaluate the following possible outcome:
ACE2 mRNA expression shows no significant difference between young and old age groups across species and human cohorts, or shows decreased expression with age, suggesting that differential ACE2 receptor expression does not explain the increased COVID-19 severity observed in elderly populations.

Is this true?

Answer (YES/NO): YES